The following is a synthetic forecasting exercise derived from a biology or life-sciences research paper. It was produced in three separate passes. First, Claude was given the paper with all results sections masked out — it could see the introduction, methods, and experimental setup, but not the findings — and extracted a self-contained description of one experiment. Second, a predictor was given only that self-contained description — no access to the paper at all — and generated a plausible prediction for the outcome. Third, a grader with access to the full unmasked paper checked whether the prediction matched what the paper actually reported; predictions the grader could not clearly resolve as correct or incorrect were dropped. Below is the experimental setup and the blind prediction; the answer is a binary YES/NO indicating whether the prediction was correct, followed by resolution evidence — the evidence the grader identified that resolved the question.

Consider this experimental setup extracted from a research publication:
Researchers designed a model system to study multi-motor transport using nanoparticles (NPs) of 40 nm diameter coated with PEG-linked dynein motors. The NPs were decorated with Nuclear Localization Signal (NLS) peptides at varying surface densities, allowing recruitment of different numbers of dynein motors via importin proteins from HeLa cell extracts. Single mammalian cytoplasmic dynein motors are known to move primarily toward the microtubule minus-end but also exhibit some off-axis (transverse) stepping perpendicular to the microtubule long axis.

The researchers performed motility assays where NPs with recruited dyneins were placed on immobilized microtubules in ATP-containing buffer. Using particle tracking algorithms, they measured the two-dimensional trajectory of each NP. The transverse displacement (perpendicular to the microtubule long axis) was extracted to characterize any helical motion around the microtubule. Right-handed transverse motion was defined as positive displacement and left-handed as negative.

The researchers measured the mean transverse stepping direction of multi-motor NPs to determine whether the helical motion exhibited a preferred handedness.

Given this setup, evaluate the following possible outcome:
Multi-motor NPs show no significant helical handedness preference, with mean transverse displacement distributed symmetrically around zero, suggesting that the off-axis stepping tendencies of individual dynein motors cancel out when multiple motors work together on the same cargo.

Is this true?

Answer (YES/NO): NO